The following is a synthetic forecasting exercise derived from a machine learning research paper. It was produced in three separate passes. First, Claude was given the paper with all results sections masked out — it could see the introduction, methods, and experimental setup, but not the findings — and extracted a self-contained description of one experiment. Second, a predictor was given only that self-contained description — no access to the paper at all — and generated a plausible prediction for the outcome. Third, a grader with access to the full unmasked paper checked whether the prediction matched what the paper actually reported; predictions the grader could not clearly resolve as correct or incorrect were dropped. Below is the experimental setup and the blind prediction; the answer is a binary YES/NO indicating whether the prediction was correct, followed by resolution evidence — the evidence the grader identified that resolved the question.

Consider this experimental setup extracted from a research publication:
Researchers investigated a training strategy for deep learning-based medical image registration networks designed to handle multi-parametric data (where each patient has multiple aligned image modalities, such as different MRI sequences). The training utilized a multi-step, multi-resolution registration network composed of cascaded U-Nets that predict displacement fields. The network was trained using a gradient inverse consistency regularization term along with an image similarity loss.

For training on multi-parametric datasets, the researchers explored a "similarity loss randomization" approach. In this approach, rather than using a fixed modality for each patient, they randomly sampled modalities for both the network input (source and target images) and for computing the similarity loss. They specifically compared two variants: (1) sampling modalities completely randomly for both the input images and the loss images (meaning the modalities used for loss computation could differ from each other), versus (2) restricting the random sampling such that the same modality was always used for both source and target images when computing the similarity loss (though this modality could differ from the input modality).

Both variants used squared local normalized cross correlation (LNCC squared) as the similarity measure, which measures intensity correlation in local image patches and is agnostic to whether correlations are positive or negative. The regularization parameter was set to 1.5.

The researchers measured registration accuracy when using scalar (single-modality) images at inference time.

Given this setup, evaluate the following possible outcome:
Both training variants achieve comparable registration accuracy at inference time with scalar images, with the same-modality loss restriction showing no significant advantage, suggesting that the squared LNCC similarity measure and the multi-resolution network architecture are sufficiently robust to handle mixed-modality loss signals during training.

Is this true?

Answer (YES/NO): NO